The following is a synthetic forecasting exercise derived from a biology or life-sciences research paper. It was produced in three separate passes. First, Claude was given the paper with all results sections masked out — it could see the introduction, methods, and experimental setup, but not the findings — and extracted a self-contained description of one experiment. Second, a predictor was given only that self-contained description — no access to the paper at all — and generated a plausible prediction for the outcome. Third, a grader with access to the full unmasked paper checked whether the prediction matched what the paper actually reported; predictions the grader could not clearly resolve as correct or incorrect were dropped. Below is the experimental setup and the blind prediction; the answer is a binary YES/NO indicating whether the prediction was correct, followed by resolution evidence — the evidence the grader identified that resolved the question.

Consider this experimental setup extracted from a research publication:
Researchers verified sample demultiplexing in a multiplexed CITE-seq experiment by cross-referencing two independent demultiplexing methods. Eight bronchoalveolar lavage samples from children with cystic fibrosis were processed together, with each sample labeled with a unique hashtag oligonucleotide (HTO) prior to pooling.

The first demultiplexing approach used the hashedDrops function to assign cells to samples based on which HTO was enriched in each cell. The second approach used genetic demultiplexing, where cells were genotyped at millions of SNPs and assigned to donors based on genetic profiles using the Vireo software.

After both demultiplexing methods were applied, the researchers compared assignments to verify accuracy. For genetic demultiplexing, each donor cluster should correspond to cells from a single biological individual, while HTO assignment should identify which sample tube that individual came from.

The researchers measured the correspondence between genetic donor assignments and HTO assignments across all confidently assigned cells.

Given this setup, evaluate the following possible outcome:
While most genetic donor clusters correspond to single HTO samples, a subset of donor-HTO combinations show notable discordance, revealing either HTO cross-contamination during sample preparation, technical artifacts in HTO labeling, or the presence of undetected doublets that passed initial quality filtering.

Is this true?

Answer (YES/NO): NO